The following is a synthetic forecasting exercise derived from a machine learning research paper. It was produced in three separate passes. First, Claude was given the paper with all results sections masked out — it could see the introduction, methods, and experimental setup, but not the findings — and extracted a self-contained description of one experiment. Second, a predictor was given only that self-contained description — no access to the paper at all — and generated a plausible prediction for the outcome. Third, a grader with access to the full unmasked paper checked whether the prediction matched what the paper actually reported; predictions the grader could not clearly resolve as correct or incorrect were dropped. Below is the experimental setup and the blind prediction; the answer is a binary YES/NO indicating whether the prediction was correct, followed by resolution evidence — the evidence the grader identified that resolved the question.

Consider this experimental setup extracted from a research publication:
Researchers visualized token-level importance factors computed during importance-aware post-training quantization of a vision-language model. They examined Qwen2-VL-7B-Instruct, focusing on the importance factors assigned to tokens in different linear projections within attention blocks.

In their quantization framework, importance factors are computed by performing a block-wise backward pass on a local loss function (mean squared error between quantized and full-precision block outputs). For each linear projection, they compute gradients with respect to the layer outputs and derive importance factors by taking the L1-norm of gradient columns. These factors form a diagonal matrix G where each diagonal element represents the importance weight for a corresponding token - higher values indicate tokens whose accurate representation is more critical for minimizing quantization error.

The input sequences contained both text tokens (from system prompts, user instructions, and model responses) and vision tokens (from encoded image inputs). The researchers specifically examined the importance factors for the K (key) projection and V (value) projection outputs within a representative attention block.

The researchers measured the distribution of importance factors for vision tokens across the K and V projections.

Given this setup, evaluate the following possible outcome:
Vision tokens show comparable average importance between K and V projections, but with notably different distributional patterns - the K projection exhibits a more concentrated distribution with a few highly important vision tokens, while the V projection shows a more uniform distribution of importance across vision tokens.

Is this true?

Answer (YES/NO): NO